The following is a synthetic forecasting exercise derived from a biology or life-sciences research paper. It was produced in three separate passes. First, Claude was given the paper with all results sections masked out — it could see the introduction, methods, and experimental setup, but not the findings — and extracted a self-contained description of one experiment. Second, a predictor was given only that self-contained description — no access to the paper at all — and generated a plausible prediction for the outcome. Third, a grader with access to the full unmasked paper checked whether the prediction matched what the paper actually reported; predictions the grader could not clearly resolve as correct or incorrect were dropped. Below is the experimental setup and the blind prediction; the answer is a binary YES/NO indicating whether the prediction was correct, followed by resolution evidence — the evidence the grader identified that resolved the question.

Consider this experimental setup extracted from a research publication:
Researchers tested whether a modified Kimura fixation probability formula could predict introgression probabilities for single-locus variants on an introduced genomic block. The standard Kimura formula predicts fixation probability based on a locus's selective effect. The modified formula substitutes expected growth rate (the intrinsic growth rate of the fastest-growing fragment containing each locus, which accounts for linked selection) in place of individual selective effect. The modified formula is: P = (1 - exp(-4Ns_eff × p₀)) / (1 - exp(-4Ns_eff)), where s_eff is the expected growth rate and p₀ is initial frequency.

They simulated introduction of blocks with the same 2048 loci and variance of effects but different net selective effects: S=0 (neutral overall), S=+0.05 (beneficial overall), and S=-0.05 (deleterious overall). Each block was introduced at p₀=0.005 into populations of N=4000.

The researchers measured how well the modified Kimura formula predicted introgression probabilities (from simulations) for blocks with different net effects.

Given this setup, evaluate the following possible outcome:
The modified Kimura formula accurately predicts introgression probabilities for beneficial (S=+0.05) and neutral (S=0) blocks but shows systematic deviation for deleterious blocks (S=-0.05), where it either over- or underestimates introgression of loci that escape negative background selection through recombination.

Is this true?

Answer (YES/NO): NO